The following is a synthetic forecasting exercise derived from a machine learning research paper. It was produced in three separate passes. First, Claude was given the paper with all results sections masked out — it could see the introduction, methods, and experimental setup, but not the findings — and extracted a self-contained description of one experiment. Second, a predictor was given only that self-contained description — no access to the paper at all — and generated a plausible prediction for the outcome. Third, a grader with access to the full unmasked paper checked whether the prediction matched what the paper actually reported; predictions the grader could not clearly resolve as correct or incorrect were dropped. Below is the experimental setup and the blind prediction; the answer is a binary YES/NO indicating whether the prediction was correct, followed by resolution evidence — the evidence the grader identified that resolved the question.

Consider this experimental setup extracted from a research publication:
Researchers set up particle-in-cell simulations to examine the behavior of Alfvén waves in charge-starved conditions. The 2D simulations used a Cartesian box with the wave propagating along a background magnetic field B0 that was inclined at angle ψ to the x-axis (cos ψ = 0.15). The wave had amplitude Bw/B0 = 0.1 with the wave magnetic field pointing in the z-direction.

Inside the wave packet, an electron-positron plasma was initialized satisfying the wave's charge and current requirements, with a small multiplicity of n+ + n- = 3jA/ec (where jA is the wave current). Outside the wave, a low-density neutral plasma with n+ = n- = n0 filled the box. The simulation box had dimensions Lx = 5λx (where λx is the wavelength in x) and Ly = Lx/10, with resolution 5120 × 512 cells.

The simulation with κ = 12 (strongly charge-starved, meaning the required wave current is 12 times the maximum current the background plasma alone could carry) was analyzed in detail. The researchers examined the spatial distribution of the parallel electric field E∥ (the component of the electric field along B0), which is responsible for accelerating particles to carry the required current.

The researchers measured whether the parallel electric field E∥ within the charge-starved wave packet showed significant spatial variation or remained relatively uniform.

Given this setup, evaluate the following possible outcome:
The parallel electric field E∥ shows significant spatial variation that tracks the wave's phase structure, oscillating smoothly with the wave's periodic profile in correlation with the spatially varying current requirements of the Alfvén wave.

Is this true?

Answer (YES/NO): NO